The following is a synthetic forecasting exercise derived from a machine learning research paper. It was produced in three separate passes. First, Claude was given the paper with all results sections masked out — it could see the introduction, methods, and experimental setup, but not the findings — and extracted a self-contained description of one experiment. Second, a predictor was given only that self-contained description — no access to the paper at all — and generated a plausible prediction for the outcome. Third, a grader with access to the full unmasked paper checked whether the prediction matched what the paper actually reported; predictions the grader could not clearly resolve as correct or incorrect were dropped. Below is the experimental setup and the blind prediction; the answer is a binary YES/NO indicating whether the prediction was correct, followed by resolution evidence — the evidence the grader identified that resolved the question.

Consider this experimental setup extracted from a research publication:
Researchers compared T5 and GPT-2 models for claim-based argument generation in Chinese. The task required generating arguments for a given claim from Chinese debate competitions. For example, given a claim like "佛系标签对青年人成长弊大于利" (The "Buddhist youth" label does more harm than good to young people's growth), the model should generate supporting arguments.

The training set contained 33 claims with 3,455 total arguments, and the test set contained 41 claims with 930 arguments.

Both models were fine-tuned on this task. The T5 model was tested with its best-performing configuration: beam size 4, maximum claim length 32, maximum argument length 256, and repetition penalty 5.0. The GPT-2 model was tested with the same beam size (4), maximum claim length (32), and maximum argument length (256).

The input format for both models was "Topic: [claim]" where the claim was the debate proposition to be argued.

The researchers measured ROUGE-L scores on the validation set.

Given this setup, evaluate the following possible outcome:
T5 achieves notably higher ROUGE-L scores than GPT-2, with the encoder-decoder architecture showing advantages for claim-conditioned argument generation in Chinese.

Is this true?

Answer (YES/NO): NO